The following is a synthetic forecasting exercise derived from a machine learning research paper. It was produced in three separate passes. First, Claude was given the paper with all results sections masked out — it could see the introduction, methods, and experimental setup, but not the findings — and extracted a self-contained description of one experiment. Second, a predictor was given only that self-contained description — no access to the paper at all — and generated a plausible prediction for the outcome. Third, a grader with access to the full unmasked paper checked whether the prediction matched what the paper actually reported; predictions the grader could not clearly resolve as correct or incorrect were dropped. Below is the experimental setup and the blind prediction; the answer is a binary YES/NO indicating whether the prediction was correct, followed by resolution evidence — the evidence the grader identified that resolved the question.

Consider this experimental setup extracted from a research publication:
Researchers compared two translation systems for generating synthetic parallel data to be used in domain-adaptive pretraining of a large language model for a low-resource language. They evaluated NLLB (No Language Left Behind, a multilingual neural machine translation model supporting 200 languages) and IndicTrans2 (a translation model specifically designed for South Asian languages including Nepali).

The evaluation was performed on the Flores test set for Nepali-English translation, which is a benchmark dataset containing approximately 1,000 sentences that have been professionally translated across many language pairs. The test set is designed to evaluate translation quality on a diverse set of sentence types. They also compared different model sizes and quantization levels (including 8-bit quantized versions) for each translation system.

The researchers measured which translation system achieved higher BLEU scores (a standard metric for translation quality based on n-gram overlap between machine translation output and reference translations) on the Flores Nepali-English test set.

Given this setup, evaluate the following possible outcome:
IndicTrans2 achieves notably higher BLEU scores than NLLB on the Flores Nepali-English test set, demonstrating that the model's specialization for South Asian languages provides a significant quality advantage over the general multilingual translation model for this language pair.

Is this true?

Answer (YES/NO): NO